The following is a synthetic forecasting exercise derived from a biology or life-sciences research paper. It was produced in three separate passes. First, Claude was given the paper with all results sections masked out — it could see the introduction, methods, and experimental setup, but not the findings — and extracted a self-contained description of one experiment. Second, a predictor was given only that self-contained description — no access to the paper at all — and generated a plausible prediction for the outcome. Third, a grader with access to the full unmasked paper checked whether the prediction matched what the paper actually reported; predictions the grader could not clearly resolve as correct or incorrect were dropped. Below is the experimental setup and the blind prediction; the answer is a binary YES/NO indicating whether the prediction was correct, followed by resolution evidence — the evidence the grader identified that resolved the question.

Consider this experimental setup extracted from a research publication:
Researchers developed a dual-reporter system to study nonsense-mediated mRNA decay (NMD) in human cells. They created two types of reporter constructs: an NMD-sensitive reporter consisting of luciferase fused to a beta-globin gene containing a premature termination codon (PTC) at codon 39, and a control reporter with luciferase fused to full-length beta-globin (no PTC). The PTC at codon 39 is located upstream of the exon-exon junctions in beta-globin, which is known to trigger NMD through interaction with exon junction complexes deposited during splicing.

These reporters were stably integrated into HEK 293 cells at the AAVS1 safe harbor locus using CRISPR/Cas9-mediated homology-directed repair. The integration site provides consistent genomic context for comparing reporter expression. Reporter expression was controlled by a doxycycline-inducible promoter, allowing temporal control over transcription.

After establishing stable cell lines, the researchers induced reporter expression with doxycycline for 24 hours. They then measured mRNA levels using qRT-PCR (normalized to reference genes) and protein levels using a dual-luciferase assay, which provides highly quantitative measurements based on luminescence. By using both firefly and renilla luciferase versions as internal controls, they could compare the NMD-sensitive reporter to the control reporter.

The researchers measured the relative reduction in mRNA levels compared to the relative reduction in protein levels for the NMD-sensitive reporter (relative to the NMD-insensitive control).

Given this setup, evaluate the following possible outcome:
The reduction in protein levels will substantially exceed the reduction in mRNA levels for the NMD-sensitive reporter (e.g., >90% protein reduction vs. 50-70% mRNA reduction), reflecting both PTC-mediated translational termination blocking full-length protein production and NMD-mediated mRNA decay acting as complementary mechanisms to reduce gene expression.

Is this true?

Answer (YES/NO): YES